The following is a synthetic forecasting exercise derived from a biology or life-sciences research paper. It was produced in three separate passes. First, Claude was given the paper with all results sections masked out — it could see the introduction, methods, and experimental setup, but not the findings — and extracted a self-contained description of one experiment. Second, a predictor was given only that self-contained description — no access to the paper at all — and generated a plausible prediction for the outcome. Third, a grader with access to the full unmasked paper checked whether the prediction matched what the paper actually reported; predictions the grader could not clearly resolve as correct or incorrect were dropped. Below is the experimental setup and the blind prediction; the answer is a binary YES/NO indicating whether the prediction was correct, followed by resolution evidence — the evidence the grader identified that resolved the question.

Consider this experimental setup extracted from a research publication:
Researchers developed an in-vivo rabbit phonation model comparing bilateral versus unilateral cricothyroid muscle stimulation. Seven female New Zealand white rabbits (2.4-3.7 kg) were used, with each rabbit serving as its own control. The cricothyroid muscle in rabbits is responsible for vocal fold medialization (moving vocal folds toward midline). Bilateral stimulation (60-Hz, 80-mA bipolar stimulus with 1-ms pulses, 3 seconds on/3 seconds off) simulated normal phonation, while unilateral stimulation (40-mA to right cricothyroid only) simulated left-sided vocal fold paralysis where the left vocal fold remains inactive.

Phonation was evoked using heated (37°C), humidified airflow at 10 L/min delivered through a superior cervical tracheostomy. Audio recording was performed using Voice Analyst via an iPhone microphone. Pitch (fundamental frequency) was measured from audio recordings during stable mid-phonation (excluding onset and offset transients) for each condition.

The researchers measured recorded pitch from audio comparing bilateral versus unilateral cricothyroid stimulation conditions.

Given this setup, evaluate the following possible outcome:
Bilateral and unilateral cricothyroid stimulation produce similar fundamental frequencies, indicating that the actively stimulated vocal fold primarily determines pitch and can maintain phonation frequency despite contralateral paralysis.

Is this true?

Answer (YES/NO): NO